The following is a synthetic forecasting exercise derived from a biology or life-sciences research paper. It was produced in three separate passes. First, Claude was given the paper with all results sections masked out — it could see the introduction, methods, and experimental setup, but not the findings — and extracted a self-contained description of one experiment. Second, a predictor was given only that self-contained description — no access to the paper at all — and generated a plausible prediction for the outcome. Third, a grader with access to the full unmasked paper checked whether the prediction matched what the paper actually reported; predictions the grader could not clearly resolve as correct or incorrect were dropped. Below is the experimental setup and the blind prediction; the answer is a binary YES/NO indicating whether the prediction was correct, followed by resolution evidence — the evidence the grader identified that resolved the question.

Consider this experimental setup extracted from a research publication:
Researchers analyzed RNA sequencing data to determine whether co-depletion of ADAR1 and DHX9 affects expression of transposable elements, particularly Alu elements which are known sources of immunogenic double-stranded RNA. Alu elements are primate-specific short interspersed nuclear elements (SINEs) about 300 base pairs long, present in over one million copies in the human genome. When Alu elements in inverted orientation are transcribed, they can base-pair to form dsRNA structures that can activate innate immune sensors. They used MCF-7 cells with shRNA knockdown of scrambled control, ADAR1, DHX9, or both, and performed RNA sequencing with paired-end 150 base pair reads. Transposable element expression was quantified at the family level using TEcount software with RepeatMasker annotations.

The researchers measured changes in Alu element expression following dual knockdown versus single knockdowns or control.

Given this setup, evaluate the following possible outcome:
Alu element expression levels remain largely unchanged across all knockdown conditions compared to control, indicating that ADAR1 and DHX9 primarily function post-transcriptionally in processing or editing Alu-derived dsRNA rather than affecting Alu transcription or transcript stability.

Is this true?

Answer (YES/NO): YES